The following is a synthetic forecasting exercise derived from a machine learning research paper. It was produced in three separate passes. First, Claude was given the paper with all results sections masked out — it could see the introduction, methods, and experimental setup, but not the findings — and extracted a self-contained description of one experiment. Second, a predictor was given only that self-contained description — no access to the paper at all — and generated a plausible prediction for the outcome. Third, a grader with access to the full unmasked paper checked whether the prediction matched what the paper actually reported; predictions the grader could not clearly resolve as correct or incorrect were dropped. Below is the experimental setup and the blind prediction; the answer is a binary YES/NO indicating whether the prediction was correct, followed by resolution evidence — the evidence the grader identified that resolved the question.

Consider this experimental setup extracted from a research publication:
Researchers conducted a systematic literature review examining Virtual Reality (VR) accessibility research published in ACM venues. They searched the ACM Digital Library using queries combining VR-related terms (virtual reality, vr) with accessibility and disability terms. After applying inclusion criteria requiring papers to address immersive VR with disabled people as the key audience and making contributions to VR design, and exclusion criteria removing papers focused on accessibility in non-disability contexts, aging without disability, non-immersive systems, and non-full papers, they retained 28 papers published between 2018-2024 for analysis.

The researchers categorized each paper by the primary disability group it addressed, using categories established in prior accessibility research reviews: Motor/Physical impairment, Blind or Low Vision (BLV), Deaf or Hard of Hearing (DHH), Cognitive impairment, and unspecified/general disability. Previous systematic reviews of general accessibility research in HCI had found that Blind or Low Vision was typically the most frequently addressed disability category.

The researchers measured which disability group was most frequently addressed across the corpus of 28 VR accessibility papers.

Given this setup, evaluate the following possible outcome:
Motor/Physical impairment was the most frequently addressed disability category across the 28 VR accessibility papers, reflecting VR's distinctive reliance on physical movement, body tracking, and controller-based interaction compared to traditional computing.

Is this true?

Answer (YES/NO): YES